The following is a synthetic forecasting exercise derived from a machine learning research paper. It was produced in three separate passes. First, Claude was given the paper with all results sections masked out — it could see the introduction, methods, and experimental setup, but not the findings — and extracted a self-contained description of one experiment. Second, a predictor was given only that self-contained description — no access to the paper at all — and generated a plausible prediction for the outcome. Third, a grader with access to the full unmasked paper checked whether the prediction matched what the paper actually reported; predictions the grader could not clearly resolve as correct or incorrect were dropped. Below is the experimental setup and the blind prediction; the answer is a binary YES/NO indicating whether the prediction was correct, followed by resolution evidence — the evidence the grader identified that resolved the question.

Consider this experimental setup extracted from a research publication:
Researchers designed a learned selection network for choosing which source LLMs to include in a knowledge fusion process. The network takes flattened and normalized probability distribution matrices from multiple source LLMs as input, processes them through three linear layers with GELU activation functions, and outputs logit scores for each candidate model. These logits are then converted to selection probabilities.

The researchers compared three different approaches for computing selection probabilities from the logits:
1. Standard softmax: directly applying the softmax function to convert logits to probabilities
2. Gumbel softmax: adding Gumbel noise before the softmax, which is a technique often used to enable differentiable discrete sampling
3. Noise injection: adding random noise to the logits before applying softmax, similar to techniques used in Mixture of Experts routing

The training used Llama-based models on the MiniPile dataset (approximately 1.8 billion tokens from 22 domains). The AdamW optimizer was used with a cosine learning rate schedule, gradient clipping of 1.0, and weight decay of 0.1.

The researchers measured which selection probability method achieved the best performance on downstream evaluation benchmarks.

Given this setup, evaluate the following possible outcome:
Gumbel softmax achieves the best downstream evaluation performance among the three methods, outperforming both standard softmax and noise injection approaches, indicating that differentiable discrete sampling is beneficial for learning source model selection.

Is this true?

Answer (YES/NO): NO